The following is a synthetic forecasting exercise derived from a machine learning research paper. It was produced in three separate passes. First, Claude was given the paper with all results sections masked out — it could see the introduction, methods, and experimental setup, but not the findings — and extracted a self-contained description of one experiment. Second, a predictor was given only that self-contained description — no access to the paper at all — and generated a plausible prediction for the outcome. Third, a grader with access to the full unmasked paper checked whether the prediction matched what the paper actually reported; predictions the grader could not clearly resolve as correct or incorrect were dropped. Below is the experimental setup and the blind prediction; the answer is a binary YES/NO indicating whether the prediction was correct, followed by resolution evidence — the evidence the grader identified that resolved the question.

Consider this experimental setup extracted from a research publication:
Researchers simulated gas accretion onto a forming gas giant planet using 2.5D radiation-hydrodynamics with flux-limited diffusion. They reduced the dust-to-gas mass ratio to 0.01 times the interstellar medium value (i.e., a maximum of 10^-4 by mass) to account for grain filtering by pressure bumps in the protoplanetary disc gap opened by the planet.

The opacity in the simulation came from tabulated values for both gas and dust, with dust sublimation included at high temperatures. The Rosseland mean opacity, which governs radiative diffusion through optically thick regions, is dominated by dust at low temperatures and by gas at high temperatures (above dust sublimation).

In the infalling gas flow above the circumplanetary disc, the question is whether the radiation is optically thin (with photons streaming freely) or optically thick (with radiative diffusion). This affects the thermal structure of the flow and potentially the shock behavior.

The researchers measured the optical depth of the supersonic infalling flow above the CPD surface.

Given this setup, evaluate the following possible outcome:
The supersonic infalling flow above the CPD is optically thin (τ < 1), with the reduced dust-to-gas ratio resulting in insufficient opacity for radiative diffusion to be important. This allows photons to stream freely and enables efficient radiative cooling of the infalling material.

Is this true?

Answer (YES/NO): YES